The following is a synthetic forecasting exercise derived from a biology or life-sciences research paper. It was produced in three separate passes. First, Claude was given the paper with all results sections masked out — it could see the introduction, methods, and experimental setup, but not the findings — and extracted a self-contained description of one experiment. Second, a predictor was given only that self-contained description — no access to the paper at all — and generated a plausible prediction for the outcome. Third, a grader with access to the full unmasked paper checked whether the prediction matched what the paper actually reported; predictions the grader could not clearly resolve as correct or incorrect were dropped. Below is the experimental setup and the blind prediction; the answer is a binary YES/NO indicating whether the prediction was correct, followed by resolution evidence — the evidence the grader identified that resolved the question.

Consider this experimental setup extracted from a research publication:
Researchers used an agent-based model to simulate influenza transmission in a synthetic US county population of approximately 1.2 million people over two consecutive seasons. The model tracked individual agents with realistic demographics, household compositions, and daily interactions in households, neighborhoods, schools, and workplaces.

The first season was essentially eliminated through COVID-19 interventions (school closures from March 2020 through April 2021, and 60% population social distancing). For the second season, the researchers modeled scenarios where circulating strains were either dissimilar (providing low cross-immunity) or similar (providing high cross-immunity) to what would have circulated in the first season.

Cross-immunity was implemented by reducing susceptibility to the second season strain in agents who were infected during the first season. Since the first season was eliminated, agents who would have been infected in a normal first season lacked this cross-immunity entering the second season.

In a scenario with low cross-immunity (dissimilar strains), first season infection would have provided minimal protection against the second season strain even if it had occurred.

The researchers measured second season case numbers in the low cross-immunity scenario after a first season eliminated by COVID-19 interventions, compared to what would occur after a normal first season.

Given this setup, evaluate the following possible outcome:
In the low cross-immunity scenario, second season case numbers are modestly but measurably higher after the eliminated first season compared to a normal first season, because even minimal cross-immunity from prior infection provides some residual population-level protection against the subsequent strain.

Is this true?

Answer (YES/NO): YES